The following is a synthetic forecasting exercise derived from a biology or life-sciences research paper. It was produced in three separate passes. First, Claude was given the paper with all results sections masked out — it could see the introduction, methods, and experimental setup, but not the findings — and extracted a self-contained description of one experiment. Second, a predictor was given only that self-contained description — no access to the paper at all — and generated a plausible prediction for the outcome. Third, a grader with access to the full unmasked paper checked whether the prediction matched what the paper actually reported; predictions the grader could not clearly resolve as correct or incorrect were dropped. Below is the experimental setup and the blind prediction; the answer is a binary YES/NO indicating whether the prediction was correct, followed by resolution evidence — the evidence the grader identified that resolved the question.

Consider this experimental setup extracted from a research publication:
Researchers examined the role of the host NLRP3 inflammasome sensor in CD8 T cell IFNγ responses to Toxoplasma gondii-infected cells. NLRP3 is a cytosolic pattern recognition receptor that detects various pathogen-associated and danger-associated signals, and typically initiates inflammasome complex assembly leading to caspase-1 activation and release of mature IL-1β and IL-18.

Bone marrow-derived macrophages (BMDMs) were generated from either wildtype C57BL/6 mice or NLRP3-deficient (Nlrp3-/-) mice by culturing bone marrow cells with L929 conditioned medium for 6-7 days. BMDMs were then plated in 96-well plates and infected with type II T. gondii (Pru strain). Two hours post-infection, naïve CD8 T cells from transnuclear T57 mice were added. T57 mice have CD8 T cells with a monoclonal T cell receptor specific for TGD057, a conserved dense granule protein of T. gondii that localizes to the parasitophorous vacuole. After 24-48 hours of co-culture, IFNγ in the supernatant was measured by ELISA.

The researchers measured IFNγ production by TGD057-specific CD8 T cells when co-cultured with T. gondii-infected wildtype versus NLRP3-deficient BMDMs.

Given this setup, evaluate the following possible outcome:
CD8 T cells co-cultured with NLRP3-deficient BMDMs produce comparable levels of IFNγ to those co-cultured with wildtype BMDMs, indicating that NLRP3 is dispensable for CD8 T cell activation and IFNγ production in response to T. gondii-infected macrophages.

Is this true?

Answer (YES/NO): NO